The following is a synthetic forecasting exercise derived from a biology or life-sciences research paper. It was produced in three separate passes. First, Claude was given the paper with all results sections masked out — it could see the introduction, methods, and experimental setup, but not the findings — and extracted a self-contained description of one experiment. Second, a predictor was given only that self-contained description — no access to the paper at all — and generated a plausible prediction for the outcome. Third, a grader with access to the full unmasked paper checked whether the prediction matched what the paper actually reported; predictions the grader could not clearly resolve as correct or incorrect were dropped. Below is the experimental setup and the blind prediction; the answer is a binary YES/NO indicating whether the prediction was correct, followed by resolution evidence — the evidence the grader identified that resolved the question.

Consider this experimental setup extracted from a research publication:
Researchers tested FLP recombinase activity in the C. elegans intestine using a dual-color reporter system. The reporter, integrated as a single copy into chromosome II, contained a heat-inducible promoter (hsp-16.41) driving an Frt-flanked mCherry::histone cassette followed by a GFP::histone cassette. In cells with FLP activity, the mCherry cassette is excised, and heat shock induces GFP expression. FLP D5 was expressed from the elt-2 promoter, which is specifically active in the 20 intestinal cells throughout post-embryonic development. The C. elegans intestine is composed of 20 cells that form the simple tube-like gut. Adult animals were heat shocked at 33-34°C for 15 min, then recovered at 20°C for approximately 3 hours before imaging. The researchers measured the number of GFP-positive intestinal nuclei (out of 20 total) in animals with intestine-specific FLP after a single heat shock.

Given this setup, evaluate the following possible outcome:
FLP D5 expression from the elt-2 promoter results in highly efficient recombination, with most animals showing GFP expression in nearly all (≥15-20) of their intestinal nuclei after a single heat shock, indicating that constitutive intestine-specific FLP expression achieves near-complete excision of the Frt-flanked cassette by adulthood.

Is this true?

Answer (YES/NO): YES